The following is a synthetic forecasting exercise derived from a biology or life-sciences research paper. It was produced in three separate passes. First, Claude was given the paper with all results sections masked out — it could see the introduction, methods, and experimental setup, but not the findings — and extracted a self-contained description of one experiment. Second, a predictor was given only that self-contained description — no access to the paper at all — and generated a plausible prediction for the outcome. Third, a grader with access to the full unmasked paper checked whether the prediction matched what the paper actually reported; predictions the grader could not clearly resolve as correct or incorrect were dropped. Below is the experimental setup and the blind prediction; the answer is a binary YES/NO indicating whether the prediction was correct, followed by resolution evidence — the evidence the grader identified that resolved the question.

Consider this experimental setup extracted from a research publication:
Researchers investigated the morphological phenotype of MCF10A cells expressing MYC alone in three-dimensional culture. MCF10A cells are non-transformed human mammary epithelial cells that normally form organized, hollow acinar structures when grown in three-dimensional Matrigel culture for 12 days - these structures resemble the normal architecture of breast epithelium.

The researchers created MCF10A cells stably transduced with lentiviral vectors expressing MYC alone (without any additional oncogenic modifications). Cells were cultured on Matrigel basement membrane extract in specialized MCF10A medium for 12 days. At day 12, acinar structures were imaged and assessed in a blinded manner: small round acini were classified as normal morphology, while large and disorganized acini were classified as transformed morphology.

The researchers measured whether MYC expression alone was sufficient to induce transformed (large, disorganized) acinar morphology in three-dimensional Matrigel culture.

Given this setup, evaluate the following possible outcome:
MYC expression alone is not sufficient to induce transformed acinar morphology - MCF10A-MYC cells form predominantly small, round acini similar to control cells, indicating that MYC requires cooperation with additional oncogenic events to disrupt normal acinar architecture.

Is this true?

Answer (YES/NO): YES